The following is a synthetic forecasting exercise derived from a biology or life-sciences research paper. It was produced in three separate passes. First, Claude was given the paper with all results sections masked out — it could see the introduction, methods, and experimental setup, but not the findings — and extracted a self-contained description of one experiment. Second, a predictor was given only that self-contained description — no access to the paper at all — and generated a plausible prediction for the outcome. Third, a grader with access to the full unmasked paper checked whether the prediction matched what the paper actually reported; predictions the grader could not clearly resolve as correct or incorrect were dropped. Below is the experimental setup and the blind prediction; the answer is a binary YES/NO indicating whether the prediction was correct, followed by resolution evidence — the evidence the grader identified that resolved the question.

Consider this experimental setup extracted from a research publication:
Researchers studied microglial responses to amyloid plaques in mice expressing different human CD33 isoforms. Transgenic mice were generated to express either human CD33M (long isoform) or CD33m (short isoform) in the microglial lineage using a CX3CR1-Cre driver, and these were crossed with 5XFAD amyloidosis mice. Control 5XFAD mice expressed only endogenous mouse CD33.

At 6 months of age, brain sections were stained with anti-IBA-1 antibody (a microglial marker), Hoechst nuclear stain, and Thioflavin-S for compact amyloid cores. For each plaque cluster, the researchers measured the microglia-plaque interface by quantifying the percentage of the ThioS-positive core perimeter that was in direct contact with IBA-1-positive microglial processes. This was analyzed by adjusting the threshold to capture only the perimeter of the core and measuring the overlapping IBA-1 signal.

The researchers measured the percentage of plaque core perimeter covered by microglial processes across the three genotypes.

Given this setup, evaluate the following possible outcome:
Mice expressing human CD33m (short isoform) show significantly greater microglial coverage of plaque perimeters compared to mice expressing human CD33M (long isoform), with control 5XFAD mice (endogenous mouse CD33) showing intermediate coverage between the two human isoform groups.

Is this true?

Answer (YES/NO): YES